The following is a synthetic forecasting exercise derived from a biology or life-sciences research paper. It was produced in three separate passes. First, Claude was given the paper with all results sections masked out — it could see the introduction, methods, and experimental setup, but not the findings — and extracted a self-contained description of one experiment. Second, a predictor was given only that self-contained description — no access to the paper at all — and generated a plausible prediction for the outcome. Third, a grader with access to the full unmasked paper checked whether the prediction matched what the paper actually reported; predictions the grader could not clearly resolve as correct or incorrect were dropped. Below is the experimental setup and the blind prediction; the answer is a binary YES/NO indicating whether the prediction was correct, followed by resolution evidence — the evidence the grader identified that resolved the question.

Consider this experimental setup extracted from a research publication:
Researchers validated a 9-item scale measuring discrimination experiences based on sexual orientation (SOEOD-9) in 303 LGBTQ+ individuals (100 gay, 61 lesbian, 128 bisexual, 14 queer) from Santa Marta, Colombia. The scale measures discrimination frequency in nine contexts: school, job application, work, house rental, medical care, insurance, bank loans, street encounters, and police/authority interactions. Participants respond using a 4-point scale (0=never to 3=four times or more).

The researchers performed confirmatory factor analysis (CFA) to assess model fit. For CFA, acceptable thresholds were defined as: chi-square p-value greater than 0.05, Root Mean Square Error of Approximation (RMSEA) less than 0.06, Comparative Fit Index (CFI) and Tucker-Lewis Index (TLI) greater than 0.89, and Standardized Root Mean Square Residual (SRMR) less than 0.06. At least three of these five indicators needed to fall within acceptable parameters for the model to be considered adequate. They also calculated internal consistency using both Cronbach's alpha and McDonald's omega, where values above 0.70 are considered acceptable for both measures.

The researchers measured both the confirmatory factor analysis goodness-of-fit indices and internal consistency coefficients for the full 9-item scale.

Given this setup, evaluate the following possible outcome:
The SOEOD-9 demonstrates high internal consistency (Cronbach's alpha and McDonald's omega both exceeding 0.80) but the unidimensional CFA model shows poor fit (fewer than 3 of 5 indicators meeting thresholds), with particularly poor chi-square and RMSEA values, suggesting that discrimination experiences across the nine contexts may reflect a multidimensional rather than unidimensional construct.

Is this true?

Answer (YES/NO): NO